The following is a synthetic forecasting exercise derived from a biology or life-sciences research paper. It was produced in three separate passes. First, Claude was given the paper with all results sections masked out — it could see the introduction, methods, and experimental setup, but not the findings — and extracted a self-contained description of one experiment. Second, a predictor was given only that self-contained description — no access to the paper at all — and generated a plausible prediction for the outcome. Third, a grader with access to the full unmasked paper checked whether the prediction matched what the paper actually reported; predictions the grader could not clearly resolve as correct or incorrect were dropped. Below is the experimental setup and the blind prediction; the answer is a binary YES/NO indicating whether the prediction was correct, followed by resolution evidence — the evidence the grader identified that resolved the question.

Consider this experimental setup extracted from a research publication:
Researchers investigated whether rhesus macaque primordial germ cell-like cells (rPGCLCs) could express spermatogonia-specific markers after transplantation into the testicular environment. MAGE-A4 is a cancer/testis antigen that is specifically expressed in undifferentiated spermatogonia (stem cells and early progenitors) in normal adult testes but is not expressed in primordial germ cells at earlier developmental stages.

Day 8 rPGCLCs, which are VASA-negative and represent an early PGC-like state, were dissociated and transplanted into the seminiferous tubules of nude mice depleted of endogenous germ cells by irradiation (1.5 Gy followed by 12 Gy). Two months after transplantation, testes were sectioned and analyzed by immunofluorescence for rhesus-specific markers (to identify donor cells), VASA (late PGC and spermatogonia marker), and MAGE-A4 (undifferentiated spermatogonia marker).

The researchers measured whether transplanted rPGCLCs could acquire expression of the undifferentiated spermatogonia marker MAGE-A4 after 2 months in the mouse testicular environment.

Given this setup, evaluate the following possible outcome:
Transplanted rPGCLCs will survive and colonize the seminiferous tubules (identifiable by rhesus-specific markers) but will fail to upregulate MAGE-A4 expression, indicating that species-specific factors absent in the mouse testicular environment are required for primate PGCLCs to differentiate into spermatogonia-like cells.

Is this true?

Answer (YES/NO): NO